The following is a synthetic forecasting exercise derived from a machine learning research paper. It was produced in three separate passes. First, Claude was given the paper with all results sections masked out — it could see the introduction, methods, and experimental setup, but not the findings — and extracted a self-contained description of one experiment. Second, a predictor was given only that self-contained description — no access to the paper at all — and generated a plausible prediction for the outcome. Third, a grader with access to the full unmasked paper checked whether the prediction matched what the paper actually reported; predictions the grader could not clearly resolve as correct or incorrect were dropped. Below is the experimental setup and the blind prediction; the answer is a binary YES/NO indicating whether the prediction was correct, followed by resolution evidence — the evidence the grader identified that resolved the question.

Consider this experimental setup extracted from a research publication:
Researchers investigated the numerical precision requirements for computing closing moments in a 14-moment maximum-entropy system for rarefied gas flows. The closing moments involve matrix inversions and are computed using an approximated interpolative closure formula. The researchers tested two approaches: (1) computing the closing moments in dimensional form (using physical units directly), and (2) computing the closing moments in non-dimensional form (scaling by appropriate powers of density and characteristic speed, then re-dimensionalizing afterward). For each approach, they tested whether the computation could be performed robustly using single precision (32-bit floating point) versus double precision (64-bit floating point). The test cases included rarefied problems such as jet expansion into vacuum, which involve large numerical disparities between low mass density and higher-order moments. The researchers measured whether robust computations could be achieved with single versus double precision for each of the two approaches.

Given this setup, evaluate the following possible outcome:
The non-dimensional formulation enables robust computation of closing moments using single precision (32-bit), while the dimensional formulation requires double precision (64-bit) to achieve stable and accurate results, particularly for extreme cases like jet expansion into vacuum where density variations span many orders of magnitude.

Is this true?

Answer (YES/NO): YES